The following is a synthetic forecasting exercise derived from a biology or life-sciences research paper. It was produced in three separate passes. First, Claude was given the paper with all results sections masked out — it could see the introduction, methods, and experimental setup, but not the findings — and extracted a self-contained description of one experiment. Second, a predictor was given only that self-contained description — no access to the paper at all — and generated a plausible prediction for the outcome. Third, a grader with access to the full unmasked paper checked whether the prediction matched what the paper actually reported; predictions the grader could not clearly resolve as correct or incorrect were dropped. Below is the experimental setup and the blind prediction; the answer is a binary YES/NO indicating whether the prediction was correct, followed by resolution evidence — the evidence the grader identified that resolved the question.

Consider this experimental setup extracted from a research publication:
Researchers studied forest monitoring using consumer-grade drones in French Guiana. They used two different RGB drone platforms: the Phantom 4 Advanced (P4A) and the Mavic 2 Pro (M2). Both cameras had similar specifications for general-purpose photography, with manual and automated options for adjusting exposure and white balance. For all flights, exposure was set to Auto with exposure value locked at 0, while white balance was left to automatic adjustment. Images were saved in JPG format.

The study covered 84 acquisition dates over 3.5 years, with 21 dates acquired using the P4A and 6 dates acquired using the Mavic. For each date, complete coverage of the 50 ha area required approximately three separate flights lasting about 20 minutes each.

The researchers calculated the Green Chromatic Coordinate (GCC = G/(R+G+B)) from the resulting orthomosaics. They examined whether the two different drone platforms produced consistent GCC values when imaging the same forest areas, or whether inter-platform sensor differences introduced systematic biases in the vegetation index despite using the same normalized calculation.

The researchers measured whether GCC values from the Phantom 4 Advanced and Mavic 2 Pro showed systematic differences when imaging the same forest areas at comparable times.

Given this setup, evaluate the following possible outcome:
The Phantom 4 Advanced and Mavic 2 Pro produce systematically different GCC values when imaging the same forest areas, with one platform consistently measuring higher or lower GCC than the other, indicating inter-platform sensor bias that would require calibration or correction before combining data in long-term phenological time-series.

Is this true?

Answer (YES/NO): YES